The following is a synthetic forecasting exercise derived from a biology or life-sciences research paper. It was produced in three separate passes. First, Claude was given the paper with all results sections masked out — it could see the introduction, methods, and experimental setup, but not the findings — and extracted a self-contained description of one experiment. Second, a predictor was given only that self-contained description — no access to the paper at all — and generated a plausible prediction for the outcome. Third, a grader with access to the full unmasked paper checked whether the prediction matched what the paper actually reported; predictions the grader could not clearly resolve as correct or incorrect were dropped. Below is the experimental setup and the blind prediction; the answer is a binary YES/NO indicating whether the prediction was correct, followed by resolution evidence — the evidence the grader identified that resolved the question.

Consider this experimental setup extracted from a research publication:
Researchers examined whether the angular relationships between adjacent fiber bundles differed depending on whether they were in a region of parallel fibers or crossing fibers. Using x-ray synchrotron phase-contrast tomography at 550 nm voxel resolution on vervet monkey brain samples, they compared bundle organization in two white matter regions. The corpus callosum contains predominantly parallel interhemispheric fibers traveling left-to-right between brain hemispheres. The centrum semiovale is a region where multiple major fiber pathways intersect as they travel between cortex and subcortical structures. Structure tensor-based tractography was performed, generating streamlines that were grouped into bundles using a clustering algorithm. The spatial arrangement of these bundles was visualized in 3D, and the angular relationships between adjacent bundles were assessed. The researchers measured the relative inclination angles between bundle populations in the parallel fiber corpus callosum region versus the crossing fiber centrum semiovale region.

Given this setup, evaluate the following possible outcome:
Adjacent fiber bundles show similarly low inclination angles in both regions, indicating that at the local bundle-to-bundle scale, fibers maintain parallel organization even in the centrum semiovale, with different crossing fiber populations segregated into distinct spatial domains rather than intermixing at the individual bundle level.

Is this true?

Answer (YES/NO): NO